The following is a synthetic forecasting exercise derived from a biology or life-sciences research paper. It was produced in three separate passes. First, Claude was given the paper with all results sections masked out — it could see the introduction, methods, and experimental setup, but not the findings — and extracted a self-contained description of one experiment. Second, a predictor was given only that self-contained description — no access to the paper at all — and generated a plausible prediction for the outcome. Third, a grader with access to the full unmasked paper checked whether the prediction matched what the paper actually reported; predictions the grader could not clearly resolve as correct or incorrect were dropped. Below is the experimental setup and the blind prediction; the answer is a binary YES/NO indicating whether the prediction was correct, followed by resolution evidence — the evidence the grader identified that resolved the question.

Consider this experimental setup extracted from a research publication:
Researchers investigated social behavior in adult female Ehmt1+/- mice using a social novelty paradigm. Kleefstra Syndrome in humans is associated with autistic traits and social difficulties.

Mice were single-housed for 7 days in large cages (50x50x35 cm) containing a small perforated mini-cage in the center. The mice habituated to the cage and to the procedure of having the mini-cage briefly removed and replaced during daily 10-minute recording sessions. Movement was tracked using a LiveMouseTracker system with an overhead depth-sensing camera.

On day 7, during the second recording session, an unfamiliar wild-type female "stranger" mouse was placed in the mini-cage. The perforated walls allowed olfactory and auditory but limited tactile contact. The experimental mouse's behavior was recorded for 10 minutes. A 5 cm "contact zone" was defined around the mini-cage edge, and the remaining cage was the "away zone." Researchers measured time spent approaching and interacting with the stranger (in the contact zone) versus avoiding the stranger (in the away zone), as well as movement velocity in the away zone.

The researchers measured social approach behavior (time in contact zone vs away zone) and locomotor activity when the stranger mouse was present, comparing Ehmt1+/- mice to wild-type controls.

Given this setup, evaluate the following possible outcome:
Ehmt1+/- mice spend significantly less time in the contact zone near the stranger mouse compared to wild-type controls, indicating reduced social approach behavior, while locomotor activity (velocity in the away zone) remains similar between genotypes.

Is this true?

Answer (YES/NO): NO